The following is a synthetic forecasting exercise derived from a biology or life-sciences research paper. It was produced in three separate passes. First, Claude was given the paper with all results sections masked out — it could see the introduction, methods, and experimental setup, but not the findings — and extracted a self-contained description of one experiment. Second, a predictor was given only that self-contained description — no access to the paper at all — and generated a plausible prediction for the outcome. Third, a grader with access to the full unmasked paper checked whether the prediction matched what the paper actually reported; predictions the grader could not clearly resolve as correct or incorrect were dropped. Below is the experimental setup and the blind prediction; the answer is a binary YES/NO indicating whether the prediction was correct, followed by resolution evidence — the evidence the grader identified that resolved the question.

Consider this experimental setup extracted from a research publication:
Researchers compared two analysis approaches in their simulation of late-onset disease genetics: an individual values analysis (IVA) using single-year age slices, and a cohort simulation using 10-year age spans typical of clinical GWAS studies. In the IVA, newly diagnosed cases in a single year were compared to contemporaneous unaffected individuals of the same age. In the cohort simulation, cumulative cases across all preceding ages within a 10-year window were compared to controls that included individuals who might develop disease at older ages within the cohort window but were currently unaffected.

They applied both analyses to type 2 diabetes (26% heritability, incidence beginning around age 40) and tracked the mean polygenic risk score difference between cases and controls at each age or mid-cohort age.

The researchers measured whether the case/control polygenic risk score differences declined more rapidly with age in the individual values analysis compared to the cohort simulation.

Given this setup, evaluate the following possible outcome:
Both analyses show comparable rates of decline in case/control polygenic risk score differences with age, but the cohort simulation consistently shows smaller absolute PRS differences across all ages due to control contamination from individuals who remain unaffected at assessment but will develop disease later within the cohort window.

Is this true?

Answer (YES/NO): NO